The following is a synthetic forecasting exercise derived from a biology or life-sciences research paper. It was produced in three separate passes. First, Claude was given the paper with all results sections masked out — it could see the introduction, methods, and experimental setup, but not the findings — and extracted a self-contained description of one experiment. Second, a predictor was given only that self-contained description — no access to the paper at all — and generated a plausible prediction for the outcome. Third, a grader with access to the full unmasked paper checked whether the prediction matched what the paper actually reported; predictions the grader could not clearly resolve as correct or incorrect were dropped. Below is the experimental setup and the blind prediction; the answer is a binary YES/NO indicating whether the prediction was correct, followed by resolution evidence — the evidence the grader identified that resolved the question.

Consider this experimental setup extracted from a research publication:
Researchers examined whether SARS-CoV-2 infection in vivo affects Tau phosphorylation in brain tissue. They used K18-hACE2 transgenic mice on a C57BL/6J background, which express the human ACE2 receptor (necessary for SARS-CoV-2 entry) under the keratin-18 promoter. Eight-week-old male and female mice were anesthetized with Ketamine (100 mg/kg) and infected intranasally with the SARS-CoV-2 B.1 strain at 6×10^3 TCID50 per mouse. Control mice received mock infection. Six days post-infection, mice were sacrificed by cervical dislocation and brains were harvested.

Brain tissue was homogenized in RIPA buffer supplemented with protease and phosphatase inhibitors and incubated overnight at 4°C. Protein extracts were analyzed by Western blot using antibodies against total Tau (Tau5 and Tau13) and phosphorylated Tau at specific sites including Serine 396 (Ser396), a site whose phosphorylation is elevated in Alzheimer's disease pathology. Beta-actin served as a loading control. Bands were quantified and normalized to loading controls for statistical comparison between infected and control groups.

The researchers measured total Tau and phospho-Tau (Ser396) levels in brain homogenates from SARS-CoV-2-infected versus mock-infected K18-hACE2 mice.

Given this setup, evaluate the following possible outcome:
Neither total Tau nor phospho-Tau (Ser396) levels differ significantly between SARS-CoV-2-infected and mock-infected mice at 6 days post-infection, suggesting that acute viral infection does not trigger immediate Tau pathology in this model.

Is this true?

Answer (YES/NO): NO